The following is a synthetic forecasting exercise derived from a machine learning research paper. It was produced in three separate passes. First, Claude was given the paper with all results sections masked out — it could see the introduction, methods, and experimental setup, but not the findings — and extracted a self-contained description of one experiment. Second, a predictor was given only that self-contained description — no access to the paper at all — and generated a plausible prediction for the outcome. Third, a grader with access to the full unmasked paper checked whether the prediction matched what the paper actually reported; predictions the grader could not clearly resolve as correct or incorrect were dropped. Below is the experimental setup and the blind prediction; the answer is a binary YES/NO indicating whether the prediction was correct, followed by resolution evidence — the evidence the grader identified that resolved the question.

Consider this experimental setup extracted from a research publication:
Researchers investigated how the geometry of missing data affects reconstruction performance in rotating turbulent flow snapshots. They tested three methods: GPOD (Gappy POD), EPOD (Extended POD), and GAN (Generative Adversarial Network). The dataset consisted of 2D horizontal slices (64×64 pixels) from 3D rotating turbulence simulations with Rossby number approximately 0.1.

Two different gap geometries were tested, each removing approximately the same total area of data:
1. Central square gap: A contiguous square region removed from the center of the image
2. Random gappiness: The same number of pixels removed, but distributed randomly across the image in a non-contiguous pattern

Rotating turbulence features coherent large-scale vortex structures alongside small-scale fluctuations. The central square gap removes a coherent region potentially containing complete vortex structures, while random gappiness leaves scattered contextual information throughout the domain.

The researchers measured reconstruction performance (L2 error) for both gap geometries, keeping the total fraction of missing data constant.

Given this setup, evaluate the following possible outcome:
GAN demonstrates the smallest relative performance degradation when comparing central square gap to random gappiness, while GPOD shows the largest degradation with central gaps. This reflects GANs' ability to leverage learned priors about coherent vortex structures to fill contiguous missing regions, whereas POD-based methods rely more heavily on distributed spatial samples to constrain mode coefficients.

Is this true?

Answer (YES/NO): NO